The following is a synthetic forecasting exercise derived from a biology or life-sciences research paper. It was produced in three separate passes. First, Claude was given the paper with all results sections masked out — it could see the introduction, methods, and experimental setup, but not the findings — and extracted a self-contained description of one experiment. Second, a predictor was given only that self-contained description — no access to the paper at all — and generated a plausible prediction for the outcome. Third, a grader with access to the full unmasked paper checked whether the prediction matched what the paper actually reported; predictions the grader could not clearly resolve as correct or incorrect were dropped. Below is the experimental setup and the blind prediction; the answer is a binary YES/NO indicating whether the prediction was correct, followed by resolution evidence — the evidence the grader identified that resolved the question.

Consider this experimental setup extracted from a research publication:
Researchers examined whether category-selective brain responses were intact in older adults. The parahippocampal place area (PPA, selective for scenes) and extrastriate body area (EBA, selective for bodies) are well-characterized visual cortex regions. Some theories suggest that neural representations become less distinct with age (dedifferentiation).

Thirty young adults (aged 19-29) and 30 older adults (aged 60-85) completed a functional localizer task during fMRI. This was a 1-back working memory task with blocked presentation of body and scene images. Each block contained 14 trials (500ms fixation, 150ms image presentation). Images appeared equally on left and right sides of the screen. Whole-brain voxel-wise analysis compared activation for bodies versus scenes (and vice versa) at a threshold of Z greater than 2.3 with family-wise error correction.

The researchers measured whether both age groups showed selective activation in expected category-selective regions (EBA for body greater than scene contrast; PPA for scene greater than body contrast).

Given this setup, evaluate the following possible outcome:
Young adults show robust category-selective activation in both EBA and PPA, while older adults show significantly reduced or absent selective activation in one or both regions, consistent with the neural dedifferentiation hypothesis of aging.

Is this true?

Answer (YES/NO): NO